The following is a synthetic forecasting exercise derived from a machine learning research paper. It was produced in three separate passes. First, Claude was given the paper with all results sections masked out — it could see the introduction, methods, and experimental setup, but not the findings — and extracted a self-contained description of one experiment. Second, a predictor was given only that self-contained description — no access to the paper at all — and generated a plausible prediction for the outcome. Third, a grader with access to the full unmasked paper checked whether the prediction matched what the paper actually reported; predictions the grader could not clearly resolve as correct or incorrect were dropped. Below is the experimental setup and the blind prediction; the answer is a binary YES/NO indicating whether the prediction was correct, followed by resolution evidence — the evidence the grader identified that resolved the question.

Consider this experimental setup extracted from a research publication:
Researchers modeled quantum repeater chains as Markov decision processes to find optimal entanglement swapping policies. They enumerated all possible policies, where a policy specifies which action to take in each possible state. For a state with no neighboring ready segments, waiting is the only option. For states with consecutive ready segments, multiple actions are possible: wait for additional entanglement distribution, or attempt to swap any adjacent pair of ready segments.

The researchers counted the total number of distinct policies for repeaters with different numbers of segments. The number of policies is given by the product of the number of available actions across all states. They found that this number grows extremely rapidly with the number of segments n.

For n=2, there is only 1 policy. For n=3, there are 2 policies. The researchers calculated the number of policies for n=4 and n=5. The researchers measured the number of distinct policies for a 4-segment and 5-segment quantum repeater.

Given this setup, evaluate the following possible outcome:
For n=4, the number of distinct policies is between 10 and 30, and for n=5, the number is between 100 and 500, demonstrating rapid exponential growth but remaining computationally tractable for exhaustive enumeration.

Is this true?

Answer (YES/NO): NO